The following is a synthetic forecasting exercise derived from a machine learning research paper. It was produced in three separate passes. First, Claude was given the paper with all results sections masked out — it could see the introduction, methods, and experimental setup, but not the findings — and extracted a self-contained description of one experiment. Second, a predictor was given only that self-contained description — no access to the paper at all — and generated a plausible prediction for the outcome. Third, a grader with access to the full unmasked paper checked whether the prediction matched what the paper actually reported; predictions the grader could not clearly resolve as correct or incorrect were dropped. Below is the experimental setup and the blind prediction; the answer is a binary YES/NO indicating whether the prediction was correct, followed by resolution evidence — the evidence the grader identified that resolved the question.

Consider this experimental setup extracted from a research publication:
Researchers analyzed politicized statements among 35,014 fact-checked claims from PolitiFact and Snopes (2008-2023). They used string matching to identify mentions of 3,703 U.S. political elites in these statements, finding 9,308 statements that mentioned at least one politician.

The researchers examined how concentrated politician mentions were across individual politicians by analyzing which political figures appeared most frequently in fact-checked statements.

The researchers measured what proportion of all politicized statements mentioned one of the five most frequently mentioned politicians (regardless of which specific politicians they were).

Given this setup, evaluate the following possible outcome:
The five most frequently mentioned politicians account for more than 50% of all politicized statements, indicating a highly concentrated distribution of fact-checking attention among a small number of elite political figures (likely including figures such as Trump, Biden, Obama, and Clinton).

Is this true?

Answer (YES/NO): NO